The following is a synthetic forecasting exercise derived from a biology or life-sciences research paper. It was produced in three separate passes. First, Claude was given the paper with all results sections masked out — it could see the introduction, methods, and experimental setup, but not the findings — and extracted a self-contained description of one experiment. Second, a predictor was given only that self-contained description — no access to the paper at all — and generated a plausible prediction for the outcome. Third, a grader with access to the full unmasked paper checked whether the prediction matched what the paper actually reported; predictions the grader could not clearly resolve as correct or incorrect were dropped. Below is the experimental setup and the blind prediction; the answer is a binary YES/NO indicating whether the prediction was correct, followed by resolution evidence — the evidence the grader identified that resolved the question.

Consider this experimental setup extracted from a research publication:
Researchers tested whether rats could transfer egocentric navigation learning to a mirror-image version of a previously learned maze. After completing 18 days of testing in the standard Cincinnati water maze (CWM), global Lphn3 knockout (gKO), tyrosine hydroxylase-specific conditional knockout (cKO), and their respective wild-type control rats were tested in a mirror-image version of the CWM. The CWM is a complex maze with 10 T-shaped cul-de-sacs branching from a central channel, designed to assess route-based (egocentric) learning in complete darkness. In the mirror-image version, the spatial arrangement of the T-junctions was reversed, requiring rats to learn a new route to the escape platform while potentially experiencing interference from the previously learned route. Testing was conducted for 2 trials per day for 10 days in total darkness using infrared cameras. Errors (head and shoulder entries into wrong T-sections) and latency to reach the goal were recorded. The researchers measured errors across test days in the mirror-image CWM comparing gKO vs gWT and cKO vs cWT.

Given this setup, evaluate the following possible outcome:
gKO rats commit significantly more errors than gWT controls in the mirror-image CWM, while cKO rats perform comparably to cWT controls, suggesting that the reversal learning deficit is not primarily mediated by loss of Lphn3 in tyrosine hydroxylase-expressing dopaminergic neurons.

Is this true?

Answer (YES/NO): NO